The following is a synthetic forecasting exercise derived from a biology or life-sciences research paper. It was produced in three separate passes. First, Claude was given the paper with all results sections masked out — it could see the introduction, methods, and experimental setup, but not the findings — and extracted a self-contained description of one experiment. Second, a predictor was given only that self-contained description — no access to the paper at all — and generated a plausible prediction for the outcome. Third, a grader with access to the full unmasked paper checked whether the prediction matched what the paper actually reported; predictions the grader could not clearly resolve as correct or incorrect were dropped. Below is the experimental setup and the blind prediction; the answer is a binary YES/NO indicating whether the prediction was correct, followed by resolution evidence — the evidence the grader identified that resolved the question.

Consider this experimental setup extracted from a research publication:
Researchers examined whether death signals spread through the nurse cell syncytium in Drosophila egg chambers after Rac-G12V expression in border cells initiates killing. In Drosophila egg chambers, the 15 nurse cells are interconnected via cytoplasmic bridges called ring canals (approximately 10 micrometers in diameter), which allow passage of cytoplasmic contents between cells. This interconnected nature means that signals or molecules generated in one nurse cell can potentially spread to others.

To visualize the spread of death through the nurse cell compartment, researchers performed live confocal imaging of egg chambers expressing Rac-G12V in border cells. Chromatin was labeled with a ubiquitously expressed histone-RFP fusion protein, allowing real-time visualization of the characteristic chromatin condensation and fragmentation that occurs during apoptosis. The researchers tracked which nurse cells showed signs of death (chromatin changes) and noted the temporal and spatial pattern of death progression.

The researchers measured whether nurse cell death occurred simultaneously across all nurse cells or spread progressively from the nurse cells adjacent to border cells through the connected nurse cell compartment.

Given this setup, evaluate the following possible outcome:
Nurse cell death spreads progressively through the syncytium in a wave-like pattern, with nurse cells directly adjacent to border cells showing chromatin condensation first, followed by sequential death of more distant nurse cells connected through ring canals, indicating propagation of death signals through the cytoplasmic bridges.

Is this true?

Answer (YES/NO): NO